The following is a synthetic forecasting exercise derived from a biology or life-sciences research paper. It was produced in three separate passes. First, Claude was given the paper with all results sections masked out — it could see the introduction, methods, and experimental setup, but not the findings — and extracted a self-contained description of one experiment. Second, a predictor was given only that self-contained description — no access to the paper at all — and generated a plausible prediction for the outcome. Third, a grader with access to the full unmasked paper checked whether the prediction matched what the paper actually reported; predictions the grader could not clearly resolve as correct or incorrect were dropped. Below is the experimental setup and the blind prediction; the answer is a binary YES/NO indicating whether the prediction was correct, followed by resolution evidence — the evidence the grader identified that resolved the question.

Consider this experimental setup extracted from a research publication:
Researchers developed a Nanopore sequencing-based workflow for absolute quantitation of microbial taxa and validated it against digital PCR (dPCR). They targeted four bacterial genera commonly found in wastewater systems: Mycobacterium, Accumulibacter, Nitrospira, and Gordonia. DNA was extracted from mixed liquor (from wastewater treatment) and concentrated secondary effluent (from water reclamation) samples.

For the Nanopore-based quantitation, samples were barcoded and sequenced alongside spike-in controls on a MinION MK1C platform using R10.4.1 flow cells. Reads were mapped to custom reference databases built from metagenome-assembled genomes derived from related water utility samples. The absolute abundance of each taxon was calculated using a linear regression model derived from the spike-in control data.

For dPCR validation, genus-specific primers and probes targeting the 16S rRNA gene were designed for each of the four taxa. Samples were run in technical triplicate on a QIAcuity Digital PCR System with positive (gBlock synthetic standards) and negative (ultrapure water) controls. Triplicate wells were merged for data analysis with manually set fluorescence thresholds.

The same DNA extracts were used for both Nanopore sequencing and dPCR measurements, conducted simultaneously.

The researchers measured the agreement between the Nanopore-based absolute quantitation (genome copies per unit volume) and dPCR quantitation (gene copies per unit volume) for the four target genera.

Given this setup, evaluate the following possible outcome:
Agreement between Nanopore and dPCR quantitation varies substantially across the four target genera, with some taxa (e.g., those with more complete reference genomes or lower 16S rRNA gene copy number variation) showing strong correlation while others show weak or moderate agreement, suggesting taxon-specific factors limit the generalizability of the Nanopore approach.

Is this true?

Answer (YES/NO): NO